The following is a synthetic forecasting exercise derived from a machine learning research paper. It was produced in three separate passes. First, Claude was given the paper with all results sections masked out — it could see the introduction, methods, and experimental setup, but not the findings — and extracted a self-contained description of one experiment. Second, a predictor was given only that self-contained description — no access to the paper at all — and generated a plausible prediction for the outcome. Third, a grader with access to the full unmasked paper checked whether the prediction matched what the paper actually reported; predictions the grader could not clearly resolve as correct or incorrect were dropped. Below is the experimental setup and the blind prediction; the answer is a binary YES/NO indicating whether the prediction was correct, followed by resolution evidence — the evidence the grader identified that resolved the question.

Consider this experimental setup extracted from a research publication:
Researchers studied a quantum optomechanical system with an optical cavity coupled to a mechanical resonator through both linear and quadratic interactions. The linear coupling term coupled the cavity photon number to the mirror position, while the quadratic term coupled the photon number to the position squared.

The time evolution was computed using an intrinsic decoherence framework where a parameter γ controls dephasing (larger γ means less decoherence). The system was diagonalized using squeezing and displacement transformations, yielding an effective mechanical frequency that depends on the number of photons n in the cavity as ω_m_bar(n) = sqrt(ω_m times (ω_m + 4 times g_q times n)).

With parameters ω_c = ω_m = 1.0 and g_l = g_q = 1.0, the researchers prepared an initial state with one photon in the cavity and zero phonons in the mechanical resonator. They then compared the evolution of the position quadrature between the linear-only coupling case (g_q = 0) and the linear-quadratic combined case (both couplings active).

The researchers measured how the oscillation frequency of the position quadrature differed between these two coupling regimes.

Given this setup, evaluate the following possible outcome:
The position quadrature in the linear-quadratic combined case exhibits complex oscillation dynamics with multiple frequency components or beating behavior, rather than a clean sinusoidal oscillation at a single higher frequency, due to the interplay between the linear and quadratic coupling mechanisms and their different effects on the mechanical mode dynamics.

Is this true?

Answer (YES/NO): NO